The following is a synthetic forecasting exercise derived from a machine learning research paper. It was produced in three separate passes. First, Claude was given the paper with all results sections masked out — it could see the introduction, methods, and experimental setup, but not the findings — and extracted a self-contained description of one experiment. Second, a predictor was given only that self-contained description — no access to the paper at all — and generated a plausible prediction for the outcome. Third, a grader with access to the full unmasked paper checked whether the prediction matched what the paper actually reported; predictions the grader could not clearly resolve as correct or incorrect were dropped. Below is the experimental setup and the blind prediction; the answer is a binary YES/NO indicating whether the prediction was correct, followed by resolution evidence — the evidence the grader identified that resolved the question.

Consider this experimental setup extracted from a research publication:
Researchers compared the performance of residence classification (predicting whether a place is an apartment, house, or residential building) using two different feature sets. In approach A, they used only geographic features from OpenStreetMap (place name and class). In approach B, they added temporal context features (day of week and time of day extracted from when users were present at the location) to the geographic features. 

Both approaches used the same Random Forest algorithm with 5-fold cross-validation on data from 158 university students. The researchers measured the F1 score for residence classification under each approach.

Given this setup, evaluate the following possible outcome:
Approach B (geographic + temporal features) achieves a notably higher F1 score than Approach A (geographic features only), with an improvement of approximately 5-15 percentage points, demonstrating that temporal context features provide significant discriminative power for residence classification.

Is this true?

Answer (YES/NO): NO